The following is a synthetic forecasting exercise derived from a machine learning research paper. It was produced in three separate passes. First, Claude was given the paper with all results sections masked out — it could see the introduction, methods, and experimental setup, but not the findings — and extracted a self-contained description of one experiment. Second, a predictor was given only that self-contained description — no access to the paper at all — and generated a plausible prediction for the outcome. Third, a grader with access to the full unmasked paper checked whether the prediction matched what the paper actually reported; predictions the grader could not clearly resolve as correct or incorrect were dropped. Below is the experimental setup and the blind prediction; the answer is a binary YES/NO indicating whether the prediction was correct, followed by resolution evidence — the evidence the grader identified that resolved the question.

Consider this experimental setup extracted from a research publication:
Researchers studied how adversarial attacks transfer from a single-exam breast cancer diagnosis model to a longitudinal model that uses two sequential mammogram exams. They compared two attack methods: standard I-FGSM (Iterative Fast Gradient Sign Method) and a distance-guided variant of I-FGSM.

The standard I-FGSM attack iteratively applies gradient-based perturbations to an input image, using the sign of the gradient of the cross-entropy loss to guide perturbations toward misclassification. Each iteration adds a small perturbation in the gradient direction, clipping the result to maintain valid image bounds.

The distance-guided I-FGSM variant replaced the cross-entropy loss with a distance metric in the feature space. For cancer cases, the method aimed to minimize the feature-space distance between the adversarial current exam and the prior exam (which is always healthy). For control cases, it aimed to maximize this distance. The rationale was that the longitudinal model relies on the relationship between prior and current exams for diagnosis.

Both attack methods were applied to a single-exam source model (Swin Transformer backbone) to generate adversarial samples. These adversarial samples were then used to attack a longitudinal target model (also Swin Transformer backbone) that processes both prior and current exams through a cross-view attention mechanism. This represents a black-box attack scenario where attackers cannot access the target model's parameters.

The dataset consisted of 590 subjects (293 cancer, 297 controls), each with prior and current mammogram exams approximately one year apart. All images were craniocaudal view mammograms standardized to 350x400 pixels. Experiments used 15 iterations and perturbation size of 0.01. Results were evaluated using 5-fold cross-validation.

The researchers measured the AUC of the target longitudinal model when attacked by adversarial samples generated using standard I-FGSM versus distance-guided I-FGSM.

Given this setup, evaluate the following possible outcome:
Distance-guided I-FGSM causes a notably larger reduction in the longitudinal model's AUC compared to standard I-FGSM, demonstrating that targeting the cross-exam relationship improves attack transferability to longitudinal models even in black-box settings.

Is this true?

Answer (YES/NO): NO